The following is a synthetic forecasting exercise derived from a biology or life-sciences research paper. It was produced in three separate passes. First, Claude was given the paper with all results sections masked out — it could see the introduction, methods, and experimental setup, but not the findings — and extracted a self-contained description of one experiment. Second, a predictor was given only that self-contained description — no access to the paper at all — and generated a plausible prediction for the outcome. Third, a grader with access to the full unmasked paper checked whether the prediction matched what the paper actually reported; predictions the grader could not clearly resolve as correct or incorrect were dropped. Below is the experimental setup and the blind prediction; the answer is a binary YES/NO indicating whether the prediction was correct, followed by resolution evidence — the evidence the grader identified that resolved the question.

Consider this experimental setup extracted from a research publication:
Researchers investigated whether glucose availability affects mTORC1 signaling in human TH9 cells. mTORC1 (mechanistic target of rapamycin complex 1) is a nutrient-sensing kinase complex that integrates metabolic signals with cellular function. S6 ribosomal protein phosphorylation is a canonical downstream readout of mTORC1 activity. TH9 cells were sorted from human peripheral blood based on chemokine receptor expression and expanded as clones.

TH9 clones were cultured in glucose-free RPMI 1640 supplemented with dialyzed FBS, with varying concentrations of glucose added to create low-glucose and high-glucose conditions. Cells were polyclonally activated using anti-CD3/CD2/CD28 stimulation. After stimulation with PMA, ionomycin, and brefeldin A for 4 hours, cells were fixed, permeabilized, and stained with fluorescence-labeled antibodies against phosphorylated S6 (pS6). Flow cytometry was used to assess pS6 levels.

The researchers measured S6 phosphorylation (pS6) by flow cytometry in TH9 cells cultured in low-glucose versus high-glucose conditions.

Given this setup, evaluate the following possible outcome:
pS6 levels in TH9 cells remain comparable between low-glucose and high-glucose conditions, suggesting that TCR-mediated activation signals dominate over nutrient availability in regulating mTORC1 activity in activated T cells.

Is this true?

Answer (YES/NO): NO